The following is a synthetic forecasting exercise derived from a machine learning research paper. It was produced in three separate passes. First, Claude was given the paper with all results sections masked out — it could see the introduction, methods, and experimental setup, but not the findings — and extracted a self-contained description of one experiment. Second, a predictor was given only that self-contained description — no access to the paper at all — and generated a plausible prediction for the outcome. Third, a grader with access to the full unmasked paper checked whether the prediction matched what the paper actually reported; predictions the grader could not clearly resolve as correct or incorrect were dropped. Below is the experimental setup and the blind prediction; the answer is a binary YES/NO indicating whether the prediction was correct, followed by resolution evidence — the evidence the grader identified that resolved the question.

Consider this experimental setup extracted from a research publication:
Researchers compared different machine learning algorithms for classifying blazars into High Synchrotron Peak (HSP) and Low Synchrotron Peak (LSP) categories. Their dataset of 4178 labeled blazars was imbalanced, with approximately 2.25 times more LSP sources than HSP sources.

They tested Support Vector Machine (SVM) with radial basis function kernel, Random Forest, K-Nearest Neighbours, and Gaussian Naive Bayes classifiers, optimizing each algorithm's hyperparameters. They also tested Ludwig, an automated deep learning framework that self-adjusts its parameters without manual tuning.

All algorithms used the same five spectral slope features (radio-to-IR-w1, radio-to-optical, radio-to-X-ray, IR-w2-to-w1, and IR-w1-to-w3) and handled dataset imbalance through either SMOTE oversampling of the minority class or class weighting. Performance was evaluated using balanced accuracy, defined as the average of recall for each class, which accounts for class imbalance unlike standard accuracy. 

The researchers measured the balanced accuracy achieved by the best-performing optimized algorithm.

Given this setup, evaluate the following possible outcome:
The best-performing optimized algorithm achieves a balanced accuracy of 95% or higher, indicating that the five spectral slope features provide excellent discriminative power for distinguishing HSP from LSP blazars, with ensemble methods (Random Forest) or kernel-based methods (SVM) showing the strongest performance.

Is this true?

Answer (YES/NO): NO